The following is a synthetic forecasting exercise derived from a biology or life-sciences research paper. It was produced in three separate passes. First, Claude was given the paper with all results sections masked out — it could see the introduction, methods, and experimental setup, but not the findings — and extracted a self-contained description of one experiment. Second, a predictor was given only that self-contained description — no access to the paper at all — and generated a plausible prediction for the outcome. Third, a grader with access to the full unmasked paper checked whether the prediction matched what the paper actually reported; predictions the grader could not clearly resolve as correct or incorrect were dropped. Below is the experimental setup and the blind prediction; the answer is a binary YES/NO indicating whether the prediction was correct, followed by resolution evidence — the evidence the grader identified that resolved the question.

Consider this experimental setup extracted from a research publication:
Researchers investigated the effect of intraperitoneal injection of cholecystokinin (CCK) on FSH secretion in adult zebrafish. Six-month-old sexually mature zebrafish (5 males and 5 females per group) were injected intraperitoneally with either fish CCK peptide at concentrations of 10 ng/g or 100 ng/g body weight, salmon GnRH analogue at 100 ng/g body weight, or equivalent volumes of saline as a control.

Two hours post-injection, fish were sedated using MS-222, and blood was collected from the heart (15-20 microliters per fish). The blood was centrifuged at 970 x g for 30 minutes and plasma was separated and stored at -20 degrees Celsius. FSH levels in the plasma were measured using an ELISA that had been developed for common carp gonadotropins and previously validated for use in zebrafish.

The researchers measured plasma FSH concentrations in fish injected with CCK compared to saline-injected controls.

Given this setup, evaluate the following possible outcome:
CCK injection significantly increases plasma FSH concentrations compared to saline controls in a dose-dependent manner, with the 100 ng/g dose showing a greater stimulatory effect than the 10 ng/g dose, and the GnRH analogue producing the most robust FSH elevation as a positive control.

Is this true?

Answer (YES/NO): NO